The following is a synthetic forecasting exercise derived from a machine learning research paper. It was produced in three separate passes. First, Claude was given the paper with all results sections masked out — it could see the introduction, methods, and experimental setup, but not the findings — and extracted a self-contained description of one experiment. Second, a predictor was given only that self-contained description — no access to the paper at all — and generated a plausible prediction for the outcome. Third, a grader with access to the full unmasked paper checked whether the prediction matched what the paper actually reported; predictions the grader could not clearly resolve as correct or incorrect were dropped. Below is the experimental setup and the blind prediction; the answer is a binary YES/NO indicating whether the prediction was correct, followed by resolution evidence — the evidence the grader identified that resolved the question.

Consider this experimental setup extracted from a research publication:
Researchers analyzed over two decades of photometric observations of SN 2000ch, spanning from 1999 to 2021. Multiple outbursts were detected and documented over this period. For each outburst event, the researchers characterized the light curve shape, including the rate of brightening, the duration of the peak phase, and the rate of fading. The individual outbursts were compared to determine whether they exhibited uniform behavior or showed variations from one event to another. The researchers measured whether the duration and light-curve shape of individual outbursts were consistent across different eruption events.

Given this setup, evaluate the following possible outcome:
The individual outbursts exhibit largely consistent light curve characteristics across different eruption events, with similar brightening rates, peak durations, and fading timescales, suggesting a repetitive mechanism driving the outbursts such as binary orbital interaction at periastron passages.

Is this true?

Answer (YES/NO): NO